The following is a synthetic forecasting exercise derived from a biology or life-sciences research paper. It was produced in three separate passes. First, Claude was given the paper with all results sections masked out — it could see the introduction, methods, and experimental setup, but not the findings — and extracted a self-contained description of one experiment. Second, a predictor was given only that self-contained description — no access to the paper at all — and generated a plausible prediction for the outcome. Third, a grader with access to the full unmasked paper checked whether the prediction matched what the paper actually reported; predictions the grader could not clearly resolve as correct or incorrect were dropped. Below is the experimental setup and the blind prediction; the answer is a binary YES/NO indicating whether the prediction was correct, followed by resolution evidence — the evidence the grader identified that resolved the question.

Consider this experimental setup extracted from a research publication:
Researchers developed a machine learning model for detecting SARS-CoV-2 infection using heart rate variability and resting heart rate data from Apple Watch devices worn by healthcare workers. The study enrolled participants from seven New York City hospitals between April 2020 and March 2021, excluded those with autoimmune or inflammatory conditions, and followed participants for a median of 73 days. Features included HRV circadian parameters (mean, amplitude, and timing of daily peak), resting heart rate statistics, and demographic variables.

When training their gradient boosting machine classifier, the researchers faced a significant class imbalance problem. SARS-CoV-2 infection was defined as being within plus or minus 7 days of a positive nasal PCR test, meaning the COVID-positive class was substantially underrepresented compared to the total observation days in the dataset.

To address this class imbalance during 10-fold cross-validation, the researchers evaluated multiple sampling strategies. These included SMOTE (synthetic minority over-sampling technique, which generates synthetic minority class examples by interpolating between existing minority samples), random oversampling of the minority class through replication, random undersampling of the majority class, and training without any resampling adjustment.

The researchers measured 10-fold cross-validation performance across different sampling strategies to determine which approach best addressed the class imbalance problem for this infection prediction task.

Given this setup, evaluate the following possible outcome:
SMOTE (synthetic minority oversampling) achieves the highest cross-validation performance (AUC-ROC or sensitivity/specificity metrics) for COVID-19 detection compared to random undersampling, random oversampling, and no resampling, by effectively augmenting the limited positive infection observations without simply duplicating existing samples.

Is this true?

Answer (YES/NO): YES